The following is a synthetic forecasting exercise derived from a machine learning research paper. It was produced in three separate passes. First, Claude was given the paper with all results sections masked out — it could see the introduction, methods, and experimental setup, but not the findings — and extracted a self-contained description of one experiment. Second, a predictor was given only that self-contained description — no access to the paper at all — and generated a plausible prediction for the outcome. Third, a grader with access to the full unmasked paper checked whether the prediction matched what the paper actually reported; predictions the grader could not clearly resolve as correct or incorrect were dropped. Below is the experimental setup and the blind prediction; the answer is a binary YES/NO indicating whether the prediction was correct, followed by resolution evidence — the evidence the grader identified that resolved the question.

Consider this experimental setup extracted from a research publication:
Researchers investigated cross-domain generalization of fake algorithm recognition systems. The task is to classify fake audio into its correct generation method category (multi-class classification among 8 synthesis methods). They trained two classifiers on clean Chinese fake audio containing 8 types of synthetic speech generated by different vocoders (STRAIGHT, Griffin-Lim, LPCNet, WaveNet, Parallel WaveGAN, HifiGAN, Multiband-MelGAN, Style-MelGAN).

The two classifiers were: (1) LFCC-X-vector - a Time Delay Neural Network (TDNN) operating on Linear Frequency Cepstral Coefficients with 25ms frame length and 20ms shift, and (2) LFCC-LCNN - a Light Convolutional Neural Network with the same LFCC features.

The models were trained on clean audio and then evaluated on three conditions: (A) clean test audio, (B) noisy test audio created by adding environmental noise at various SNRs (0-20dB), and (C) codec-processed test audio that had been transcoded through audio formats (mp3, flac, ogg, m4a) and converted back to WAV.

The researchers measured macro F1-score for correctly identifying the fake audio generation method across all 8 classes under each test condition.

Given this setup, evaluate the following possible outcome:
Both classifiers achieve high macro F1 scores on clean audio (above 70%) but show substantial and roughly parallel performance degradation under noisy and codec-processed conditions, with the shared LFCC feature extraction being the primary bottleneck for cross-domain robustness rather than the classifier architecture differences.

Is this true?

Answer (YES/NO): NO